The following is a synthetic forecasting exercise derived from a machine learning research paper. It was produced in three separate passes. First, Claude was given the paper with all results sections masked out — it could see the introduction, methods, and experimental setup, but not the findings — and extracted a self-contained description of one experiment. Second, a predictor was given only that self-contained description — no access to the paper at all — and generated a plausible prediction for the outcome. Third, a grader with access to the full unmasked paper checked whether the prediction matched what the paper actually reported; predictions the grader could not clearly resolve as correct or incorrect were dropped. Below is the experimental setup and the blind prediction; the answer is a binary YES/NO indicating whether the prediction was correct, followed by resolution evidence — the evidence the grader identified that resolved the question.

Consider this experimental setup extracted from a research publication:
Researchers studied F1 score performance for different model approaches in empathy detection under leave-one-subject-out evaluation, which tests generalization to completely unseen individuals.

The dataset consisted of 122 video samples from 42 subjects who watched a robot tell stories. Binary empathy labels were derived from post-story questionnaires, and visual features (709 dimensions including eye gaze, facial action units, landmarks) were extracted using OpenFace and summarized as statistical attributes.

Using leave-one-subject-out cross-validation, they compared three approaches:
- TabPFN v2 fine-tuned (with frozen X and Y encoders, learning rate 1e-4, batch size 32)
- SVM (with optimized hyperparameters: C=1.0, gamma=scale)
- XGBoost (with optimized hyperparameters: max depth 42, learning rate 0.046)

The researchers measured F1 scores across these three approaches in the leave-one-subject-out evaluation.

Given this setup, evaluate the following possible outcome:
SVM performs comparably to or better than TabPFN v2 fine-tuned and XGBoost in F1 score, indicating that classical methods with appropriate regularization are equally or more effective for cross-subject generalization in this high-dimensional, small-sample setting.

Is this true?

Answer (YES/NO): NO